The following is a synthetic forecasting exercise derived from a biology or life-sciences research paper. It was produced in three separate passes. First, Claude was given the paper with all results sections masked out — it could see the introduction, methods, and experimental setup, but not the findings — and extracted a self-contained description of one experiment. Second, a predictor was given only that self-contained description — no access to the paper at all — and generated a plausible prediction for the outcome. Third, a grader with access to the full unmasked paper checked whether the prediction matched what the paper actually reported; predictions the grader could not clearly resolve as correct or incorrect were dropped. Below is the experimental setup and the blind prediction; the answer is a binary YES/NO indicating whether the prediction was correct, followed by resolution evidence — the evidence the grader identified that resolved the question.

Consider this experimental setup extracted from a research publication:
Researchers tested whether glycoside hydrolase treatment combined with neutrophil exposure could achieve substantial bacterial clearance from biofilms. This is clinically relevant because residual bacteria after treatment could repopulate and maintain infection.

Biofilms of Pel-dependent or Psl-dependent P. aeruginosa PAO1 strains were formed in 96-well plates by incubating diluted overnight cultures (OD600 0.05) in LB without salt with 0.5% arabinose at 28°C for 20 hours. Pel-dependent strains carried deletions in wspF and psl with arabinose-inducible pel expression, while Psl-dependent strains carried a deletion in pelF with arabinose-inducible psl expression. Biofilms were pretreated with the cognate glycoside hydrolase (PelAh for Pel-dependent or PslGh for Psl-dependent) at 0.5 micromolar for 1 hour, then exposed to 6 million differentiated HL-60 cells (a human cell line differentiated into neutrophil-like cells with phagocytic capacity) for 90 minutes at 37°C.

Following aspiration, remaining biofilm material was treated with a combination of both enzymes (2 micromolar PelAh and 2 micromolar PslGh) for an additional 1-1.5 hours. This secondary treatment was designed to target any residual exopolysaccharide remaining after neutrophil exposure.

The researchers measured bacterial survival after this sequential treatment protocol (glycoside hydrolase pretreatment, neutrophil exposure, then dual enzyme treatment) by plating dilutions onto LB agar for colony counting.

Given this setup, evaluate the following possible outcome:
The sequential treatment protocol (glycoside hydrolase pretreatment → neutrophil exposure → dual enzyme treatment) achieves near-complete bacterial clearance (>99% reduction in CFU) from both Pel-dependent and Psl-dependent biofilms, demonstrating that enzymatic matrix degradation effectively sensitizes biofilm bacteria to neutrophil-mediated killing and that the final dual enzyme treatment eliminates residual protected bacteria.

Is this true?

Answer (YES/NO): NO